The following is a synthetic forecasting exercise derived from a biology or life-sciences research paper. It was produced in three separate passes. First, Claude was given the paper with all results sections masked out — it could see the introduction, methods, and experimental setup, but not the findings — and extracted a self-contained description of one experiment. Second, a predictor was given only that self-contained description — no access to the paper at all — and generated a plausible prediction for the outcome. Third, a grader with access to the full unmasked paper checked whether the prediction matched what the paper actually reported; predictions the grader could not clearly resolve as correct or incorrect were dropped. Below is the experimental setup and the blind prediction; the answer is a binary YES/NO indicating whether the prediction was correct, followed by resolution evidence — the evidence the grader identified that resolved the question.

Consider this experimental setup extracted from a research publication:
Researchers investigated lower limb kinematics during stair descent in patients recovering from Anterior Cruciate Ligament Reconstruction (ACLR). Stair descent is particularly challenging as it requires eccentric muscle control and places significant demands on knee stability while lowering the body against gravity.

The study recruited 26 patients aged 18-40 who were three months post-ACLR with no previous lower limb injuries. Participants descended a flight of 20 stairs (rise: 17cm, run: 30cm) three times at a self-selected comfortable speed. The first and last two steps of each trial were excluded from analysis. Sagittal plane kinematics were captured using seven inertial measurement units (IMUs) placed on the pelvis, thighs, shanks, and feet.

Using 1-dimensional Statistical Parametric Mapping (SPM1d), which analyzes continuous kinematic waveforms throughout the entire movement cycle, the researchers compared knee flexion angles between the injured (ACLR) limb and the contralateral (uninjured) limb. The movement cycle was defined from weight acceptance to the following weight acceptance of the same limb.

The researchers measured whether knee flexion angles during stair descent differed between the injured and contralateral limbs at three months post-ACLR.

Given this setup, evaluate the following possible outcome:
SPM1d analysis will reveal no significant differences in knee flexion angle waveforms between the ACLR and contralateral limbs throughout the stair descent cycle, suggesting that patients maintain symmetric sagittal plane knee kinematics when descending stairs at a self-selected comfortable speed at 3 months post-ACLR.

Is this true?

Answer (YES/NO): NO